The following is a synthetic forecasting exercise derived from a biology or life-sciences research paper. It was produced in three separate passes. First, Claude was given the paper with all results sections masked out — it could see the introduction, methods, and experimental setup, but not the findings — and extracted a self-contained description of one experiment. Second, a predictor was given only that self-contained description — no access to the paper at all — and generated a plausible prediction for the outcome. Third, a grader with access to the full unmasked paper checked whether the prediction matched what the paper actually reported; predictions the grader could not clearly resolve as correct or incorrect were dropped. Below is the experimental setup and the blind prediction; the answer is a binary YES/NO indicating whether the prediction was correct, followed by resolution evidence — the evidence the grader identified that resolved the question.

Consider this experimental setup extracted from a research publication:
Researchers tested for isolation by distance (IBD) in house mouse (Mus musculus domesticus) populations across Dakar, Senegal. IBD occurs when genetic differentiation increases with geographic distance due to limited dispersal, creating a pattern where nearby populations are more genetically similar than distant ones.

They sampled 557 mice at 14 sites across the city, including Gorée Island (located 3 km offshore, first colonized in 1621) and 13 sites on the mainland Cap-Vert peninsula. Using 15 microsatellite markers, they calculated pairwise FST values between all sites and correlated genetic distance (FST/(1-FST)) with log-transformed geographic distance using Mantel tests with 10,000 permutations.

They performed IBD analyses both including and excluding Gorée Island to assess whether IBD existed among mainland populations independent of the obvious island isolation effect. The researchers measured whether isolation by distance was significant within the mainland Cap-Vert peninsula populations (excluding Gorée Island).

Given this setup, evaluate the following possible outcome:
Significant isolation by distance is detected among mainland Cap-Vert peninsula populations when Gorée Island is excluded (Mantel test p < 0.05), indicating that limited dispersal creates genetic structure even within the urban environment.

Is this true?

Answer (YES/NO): YES